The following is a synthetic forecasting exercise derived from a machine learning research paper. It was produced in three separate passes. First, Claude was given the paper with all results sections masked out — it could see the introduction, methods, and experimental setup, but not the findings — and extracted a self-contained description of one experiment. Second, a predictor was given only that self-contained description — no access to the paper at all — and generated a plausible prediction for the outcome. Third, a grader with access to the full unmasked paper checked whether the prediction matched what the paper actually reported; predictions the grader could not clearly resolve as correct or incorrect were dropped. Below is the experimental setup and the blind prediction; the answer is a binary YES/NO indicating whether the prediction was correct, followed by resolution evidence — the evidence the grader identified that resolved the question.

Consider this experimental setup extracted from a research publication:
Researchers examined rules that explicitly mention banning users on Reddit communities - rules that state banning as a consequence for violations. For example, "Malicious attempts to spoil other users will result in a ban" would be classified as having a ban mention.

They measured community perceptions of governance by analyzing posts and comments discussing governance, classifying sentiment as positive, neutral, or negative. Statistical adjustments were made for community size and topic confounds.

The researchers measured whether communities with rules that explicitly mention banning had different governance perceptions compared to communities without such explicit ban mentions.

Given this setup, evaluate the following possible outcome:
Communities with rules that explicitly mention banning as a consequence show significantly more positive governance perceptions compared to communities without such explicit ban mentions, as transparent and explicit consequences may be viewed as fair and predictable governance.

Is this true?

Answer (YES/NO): NO